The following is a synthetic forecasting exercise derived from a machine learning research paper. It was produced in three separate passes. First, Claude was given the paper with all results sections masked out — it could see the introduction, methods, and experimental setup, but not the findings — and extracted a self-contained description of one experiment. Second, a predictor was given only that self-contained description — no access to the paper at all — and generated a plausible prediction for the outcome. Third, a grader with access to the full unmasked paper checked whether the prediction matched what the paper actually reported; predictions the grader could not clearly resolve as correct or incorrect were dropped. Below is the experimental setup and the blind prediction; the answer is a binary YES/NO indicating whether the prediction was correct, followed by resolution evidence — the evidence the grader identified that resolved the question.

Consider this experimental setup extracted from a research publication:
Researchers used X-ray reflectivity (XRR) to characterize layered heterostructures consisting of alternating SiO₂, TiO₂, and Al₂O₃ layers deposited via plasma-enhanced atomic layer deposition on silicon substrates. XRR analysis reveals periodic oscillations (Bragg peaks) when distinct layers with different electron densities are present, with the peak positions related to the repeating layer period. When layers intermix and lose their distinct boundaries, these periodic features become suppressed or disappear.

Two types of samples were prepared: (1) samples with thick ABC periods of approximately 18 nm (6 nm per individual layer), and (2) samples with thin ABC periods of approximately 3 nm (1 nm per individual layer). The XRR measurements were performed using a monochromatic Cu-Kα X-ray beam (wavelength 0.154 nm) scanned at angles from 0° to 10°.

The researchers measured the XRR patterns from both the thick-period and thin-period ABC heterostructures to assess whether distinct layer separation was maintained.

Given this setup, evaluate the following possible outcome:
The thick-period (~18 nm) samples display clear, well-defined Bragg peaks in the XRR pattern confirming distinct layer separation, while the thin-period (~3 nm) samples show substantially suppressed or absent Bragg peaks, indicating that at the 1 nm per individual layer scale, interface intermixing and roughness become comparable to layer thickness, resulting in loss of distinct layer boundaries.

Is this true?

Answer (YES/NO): NO